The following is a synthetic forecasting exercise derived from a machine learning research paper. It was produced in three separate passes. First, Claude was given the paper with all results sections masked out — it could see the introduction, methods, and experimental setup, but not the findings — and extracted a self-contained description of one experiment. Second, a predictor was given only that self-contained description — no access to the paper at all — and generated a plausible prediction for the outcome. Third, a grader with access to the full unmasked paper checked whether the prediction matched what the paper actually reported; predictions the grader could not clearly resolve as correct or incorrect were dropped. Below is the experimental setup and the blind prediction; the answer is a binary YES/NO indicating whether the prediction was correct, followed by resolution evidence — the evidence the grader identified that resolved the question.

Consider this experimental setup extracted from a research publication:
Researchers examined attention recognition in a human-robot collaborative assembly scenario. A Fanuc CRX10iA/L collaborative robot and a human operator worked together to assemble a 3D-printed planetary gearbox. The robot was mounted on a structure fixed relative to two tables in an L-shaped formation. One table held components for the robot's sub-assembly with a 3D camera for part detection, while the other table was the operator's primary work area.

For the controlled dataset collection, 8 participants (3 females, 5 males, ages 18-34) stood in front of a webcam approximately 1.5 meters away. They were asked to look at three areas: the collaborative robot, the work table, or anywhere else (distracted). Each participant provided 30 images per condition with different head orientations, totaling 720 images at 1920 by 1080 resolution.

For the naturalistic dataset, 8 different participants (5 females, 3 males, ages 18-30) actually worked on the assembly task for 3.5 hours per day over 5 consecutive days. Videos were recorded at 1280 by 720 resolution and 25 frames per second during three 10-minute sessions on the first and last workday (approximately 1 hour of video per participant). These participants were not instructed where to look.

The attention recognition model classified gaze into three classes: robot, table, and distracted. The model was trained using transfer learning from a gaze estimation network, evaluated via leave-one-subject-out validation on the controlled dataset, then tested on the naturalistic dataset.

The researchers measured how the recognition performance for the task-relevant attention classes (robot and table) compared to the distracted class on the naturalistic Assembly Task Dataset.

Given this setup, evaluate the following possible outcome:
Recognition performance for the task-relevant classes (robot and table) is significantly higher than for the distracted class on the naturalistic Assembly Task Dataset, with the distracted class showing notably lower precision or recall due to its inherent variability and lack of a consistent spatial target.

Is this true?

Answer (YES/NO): YES